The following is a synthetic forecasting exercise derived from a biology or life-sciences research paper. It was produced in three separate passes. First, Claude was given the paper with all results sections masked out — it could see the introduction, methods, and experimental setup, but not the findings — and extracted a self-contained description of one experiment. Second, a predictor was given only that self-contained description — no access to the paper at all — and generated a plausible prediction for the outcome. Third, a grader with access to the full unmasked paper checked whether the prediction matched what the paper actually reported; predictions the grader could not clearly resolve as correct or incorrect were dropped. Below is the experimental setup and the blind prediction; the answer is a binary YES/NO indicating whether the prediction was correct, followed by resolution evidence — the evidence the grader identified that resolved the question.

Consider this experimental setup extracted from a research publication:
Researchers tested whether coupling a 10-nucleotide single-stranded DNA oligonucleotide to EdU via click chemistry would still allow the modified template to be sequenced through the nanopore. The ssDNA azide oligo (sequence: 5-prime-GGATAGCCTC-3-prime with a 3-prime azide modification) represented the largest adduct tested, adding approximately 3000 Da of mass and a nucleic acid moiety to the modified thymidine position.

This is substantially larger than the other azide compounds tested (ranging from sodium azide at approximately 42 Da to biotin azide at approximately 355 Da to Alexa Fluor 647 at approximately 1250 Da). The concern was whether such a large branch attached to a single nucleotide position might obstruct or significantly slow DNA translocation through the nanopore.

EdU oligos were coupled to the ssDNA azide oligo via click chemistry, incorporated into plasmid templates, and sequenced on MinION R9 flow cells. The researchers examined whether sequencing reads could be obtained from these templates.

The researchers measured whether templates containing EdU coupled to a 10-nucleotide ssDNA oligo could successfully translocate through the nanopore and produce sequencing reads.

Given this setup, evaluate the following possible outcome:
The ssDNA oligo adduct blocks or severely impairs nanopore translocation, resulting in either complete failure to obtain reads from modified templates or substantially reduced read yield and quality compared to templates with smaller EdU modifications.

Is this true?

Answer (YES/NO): NO